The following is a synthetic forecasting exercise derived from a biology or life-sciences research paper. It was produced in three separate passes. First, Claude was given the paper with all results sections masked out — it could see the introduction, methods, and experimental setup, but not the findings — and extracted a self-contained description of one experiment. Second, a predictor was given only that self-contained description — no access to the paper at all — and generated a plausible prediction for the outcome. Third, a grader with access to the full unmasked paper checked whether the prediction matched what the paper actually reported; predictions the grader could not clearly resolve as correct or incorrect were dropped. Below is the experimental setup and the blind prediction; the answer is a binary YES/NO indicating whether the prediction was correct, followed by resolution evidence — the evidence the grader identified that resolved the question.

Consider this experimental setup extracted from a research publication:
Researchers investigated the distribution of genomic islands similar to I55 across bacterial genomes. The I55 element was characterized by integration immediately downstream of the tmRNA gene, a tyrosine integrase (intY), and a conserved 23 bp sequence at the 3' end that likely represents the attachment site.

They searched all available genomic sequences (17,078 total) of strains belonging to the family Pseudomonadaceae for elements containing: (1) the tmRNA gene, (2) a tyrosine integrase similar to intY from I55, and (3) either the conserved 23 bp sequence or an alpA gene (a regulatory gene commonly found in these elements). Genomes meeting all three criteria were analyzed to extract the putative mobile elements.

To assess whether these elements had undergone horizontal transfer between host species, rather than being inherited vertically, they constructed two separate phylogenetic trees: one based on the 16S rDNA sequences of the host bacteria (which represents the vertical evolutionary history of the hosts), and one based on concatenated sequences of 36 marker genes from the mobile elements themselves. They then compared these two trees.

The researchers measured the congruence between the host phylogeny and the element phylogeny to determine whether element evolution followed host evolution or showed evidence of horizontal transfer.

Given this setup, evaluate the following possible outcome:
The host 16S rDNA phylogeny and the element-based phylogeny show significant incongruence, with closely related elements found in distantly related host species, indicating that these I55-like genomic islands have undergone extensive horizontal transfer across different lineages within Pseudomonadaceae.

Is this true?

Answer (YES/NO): YES